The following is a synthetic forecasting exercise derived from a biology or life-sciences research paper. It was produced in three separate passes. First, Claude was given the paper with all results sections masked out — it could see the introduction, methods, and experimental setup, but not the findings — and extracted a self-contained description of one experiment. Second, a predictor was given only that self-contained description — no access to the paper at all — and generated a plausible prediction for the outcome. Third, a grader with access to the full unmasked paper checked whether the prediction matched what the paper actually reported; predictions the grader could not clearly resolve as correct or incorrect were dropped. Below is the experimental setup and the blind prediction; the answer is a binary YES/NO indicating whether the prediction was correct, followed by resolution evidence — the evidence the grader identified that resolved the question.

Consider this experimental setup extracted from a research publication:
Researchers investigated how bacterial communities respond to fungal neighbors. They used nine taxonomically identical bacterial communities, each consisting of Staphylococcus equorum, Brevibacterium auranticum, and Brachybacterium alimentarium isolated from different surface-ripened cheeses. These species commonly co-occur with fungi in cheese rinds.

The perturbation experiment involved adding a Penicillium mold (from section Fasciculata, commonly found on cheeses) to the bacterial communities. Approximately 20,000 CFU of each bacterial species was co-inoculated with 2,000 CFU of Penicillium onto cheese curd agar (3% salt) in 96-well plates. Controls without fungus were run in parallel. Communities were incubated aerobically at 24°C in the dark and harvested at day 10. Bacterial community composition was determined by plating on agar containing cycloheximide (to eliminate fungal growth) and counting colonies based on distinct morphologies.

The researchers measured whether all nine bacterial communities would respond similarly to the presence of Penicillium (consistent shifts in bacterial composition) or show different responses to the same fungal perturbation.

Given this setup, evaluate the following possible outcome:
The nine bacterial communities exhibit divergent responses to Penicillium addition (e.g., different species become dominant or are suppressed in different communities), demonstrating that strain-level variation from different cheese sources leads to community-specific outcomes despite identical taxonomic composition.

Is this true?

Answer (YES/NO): YES